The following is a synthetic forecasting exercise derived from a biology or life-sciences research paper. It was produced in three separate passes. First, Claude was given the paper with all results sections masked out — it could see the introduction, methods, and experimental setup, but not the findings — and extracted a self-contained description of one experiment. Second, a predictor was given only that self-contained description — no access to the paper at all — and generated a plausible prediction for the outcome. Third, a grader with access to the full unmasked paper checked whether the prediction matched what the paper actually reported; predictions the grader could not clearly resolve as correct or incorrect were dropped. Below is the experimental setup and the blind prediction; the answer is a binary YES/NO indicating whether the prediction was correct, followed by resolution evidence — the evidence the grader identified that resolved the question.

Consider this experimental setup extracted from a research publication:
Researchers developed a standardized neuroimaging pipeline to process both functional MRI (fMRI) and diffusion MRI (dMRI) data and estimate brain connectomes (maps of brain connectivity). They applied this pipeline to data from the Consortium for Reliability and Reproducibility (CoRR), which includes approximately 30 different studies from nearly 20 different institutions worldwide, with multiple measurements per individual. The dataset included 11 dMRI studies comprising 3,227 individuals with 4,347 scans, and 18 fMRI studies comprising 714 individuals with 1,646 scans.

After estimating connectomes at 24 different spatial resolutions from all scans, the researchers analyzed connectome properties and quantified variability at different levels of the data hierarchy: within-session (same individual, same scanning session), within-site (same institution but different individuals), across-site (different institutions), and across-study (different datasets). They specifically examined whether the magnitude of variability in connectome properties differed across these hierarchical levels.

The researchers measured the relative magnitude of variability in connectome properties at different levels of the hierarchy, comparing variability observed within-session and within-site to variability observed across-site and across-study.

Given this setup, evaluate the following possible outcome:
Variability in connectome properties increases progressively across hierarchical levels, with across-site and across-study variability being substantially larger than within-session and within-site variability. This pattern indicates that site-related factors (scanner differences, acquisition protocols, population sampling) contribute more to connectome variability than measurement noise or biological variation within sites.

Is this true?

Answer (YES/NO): YES